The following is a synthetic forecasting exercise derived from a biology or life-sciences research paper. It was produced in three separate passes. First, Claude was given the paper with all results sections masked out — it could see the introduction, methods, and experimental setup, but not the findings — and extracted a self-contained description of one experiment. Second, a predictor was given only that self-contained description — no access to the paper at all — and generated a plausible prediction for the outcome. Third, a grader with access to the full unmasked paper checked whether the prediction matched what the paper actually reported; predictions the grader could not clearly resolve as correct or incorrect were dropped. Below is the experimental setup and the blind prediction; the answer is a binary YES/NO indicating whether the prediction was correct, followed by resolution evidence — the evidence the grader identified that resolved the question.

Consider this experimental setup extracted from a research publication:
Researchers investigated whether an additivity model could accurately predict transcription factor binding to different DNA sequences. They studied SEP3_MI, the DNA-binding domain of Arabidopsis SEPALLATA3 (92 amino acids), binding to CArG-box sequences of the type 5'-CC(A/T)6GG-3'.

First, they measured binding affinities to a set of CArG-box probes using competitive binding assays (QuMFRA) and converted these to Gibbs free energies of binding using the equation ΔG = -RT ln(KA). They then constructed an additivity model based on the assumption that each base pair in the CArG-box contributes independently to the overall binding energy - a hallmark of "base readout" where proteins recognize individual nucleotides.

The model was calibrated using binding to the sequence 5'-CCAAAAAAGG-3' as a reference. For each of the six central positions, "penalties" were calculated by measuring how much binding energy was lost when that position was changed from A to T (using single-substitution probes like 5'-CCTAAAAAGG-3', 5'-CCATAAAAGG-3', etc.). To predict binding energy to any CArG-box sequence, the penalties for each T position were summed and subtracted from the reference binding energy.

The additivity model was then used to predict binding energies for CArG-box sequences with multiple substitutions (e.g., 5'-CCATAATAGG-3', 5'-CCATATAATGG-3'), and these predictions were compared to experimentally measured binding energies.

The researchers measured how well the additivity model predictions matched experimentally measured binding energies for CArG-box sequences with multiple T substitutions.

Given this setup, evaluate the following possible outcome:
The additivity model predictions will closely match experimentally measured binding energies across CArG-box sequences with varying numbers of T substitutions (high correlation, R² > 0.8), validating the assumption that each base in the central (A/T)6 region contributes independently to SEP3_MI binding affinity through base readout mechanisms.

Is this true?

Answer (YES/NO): NO